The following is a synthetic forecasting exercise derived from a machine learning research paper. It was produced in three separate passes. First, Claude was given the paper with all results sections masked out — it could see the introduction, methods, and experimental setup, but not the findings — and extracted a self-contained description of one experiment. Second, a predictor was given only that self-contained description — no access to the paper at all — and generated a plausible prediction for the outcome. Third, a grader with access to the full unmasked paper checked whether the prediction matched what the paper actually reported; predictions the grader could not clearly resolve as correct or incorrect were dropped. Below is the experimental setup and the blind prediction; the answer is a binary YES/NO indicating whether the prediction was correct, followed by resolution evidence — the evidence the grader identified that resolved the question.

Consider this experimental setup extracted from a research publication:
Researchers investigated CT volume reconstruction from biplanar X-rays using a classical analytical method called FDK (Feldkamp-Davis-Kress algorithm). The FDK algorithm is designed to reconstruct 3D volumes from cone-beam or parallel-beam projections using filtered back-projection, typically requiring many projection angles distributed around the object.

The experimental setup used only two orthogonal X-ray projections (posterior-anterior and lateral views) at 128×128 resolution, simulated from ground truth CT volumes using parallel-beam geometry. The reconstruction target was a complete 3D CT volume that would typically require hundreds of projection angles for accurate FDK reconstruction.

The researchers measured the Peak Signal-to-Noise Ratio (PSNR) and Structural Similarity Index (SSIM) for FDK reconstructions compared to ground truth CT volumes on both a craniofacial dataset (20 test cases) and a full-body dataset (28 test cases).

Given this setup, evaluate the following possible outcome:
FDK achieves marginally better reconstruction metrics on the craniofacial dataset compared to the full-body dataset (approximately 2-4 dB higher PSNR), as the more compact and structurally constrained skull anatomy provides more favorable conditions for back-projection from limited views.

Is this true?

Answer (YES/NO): NO